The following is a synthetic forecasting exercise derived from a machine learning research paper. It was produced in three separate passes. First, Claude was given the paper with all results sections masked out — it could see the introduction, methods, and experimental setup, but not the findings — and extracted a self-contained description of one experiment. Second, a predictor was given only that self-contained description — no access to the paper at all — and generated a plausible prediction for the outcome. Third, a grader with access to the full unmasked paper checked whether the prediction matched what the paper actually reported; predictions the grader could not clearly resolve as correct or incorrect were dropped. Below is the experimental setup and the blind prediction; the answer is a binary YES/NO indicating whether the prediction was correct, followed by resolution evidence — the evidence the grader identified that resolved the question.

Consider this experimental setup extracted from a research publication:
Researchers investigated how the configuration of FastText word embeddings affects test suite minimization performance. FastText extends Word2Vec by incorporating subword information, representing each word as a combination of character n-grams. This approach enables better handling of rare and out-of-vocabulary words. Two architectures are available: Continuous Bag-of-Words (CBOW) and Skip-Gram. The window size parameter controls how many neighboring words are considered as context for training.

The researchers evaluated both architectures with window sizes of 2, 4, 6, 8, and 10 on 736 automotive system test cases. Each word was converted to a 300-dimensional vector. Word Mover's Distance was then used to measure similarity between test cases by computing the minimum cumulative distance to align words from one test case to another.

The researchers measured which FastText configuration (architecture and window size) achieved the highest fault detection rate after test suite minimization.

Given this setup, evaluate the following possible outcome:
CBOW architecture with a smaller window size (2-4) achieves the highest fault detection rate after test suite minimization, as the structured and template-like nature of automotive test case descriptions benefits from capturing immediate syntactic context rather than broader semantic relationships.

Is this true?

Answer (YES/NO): NO